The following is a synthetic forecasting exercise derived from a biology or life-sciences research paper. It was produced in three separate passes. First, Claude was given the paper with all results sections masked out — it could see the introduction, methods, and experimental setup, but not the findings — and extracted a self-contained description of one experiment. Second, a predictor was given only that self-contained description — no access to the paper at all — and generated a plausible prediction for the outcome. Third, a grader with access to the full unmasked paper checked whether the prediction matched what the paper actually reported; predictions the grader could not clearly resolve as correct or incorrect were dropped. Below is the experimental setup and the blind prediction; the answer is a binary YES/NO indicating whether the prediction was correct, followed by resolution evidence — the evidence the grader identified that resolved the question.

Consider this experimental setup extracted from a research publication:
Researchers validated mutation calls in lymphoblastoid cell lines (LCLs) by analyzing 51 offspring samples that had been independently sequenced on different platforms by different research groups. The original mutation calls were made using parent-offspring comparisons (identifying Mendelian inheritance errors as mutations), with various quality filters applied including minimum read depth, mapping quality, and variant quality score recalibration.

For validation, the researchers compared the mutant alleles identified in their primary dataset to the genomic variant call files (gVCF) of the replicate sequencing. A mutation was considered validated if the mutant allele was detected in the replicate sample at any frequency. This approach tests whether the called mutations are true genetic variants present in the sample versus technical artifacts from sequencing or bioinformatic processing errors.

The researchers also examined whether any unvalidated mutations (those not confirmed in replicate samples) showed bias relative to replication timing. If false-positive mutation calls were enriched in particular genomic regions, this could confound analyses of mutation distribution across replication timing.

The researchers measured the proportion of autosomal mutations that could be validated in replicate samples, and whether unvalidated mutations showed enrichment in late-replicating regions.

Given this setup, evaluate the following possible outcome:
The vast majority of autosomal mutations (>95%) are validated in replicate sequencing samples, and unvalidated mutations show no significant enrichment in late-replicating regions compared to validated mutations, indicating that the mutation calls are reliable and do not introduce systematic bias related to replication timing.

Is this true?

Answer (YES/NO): NO